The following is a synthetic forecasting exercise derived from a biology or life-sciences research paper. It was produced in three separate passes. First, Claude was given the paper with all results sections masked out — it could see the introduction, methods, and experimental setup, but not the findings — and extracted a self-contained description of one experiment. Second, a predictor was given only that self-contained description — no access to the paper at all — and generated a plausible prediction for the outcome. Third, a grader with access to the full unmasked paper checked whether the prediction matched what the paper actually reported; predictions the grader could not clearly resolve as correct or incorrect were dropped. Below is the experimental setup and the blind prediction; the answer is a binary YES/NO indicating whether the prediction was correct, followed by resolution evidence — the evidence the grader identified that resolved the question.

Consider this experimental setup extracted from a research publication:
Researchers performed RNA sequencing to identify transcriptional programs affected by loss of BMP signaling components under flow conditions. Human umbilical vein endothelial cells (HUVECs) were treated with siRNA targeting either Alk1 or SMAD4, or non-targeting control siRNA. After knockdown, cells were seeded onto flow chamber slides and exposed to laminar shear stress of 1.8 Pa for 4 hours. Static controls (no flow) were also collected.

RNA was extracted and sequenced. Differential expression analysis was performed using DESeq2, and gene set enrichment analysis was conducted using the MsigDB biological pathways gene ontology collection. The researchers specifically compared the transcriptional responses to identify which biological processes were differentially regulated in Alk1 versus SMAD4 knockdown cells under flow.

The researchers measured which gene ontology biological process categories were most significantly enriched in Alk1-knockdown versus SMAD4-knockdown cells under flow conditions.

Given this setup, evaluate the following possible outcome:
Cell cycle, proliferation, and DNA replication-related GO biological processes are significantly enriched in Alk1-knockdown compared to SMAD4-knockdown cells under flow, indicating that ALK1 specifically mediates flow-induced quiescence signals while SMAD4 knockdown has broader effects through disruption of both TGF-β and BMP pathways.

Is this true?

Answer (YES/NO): NO